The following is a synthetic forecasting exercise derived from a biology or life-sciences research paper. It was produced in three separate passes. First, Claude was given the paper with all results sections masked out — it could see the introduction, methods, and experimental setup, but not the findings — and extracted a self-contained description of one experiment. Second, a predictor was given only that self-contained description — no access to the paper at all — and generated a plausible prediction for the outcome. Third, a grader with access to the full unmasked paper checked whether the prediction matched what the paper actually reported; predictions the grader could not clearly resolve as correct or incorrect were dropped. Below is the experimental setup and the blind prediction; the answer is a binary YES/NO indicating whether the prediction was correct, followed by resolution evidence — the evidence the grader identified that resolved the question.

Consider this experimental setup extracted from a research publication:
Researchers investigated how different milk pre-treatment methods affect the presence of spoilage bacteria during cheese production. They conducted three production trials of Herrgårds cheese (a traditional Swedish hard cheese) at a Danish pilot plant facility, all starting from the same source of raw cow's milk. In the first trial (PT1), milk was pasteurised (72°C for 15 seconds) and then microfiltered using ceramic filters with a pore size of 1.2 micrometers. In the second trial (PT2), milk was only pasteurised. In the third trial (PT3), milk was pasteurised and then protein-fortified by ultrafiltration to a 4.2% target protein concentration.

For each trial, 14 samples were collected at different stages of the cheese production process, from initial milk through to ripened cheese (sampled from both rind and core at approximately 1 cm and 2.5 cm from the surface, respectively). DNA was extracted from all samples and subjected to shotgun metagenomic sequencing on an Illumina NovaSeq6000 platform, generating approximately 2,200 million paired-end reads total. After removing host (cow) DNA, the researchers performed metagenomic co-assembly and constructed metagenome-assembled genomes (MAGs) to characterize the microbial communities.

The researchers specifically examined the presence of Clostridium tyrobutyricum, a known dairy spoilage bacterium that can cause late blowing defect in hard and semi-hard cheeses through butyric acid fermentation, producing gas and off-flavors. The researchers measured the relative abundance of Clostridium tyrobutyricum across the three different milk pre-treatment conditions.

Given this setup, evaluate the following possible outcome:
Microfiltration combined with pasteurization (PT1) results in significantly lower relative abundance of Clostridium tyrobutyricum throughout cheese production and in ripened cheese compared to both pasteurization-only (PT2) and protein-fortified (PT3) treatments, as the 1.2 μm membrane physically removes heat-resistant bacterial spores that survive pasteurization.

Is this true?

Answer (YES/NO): YES